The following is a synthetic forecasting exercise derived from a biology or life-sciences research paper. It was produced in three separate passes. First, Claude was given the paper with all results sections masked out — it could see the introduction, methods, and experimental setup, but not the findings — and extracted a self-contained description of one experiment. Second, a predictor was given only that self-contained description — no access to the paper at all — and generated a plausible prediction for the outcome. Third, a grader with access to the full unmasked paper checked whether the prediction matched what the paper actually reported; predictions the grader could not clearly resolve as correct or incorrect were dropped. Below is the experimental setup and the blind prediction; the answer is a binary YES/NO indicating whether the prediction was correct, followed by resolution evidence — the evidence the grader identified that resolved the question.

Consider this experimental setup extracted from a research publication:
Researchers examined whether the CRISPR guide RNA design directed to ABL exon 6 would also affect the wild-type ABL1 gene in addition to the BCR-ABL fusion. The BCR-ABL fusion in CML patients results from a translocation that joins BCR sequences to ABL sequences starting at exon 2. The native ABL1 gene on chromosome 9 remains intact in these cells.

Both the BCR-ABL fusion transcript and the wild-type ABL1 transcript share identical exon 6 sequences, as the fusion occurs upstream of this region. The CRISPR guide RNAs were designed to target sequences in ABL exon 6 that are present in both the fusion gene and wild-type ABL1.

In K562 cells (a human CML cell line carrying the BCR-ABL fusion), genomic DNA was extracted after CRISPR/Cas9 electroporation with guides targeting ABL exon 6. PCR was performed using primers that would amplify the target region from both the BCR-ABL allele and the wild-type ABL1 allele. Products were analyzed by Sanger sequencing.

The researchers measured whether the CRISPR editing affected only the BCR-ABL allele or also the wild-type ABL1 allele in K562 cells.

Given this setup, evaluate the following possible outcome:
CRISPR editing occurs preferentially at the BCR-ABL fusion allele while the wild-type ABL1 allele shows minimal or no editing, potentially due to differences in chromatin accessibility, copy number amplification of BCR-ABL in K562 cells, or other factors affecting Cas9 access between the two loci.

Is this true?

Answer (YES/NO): NO